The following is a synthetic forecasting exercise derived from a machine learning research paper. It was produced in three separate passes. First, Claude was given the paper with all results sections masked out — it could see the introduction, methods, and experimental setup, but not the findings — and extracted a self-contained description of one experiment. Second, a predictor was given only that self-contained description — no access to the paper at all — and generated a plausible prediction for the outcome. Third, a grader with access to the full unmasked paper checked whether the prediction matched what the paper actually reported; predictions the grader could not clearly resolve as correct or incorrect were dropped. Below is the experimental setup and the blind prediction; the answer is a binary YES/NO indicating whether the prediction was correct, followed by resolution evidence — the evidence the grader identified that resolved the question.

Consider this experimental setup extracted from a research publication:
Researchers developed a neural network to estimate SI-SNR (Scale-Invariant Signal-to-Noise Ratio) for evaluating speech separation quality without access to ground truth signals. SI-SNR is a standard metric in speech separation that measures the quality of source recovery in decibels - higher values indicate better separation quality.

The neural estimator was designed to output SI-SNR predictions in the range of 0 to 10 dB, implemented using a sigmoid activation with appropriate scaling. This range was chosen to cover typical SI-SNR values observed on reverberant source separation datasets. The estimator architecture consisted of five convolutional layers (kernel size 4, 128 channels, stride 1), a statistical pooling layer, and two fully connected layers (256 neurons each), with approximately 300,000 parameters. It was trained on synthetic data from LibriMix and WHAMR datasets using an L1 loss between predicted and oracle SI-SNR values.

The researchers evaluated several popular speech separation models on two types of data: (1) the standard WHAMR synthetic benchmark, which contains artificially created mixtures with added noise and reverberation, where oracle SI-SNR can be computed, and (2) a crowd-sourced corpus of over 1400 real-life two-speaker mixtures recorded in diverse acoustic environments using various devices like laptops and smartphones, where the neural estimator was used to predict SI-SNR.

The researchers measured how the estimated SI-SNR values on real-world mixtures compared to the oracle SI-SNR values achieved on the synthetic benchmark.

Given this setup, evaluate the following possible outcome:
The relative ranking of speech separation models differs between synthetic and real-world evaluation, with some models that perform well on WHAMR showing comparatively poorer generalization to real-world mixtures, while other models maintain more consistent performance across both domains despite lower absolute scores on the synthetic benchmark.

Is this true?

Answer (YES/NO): NO